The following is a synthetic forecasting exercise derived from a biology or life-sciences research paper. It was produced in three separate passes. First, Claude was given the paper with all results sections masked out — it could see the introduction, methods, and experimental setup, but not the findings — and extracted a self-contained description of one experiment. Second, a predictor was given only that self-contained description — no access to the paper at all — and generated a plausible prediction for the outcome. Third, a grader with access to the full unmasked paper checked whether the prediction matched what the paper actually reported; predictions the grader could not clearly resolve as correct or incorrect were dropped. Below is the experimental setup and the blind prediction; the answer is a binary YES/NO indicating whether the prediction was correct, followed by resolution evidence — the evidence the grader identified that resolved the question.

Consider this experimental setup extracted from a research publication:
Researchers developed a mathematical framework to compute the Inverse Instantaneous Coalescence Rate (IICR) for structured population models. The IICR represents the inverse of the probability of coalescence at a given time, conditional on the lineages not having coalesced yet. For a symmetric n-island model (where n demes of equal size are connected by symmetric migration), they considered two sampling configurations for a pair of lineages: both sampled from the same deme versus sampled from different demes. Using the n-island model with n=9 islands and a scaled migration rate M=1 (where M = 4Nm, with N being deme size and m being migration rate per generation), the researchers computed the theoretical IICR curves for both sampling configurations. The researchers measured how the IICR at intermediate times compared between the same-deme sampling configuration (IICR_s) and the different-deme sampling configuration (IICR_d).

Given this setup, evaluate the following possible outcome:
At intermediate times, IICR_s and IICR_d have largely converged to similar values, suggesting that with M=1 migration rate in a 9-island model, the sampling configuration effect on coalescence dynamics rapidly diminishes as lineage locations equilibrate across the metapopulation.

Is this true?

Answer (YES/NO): NO